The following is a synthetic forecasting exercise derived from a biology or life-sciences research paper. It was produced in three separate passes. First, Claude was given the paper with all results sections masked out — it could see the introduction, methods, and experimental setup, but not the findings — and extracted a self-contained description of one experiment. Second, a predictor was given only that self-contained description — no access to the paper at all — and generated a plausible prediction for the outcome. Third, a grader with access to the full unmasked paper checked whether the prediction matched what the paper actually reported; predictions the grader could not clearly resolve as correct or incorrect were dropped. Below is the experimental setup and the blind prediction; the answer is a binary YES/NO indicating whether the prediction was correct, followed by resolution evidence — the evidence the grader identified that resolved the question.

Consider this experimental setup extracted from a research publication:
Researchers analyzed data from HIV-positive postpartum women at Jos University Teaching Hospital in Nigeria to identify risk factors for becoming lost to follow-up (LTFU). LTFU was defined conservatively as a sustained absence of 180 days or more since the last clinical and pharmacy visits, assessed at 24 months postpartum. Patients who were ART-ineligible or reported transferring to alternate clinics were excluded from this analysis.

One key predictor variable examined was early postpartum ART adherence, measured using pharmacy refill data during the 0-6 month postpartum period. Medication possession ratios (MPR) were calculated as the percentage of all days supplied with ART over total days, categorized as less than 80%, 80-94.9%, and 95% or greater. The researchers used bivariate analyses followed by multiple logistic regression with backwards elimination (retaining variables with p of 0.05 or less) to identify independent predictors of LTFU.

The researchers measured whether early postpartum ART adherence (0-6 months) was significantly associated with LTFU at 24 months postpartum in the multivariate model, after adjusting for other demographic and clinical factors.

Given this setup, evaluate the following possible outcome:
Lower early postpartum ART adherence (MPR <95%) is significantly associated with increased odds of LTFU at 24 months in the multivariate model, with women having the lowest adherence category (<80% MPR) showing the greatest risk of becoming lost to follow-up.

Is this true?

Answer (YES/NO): NO